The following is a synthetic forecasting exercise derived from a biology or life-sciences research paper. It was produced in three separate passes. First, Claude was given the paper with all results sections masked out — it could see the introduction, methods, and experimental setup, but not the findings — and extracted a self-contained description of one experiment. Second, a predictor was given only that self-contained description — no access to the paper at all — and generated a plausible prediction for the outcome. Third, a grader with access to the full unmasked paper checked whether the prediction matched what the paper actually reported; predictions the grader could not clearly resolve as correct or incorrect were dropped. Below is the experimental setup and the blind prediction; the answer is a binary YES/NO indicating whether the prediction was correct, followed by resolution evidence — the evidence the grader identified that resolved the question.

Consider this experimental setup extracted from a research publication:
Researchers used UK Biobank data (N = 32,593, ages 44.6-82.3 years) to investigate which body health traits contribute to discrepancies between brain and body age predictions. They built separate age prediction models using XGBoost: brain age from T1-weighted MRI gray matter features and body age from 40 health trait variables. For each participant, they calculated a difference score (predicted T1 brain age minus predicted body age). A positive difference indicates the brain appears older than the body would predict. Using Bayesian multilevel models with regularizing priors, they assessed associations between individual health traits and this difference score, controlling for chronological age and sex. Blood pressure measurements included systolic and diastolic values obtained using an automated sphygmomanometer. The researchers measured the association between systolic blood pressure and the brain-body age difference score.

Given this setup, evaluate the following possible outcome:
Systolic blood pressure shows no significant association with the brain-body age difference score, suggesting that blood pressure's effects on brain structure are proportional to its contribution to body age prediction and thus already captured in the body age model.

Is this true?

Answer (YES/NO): NO